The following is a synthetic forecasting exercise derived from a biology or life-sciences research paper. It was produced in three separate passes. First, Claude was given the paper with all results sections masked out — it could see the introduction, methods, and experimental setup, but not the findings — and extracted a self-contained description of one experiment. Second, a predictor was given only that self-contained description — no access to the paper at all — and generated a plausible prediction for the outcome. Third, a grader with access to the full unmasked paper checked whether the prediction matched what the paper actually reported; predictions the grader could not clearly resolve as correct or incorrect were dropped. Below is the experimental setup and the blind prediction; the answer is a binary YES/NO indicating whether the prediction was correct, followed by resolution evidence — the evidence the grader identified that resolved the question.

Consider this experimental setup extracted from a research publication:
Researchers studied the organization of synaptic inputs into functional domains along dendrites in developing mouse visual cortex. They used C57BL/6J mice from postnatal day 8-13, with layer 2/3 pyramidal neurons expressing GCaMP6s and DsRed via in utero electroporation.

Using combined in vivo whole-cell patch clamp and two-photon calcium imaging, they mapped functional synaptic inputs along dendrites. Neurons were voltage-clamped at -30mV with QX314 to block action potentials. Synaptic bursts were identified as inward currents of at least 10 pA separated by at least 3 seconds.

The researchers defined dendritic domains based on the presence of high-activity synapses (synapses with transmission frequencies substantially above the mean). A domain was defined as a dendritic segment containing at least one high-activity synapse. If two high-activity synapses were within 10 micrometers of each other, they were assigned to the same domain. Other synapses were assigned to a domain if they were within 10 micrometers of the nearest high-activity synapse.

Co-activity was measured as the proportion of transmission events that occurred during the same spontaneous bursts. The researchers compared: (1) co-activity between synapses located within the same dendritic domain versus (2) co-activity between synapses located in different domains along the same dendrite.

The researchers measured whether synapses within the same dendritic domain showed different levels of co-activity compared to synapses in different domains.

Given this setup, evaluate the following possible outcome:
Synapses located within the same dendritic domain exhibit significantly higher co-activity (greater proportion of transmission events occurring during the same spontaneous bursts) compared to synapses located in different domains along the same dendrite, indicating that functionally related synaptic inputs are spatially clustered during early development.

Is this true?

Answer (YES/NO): YES